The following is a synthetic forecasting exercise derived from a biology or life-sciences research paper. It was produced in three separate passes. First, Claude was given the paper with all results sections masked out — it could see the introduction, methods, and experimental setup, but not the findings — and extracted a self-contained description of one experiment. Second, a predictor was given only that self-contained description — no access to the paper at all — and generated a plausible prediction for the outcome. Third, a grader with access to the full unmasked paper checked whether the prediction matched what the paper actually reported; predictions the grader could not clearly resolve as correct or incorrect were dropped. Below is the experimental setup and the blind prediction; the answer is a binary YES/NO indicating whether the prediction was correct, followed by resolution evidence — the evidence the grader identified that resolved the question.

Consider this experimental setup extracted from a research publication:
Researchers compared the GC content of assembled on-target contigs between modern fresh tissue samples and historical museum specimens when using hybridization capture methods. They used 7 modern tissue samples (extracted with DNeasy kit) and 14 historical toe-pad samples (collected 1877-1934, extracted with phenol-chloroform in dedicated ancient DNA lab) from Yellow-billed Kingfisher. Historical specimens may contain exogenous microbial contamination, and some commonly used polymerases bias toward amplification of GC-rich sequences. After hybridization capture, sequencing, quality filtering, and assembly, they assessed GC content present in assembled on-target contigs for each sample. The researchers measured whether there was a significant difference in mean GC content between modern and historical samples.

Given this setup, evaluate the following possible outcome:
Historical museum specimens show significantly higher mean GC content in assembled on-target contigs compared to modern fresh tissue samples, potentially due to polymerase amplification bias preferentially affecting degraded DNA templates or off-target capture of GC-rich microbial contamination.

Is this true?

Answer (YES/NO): YES